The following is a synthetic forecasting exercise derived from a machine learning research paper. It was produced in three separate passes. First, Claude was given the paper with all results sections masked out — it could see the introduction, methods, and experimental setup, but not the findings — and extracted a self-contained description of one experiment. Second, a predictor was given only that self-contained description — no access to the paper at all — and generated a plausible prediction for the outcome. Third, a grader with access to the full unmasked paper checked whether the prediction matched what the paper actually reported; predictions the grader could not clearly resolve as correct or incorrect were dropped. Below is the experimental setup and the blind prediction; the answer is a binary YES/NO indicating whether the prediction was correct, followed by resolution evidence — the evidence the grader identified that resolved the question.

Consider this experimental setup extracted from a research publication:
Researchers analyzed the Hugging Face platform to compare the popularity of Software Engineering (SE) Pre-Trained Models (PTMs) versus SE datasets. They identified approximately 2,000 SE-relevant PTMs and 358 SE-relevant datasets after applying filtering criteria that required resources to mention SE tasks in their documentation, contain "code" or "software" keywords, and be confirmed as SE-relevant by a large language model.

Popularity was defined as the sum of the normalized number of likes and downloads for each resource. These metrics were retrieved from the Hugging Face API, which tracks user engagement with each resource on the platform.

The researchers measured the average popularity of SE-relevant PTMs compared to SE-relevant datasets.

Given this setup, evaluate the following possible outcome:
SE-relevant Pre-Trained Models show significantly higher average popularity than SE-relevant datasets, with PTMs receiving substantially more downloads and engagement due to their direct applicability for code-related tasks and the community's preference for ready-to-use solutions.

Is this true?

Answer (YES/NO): NO